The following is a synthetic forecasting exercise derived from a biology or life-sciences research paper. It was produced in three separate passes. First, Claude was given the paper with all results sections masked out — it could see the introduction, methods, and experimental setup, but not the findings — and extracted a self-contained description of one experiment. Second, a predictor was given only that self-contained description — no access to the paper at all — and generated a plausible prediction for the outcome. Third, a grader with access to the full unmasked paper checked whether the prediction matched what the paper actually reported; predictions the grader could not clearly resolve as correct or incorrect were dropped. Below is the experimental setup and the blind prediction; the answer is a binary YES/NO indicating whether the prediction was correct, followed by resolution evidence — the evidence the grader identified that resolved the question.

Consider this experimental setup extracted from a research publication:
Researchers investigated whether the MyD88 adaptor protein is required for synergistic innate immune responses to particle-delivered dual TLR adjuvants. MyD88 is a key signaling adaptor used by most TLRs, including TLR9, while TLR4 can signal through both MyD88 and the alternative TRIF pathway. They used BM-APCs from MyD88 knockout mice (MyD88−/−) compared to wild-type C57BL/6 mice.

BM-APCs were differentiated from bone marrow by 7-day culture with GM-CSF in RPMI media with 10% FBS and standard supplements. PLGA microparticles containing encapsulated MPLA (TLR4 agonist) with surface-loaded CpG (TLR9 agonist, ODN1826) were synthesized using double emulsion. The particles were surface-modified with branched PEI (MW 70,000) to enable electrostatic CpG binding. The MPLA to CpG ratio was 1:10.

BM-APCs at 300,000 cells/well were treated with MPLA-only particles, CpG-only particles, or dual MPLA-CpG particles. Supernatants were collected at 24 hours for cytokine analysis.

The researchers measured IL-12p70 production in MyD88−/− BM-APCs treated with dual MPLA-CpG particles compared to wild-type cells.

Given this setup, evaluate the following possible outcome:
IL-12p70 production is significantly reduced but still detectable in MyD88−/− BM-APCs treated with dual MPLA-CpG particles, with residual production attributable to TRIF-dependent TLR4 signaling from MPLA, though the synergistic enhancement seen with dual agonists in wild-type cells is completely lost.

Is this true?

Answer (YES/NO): NO